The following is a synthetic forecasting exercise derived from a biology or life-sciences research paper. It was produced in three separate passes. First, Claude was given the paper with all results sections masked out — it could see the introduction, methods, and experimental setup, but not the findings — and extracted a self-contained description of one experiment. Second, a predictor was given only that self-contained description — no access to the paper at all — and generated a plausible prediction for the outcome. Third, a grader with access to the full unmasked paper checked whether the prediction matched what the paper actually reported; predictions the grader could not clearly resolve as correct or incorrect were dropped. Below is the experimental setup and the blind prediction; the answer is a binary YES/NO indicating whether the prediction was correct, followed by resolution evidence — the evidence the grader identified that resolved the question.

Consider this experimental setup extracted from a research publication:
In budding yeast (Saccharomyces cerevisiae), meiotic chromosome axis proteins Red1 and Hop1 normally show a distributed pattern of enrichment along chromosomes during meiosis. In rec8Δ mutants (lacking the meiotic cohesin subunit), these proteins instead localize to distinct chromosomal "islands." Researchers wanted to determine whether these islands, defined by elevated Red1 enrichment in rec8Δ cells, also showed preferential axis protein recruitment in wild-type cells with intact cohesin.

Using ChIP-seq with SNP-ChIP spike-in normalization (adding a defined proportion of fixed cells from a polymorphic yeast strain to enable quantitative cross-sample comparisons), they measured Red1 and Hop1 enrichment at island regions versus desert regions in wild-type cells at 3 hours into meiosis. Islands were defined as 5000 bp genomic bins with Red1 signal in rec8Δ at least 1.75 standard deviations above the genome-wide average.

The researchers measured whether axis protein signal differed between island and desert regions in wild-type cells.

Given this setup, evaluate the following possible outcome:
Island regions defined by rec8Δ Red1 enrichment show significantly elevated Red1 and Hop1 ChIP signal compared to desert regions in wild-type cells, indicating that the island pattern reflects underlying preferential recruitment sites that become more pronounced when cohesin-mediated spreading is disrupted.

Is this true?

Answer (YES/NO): YES